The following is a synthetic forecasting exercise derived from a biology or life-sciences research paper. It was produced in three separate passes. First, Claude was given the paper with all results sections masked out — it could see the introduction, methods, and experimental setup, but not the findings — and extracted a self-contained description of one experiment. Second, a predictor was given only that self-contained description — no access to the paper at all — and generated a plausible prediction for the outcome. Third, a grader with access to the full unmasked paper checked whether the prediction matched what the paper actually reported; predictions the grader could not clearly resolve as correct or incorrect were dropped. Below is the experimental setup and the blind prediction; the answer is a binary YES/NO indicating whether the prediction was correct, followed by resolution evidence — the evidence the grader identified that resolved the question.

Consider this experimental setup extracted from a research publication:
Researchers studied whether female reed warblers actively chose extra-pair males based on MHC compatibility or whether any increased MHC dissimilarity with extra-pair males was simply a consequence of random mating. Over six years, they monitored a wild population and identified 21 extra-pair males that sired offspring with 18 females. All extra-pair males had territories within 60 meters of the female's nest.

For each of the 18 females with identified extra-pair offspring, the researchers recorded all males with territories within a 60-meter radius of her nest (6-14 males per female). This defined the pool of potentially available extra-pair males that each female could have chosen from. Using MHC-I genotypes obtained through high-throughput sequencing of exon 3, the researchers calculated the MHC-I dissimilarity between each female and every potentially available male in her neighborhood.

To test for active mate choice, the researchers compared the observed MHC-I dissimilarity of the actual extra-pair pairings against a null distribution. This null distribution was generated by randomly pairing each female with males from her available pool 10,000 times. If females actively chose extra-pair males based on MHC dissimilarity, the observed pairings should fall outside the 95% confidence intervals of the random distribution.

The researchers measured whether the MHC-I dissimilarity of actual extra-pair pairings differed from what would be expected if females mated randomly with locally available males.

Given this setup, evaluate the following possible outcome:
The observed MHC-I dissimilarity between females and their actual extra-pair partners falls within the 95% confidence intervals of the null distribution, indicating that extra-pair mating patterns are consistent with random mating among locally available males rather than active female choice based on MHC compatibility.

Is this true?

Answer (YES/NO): YES